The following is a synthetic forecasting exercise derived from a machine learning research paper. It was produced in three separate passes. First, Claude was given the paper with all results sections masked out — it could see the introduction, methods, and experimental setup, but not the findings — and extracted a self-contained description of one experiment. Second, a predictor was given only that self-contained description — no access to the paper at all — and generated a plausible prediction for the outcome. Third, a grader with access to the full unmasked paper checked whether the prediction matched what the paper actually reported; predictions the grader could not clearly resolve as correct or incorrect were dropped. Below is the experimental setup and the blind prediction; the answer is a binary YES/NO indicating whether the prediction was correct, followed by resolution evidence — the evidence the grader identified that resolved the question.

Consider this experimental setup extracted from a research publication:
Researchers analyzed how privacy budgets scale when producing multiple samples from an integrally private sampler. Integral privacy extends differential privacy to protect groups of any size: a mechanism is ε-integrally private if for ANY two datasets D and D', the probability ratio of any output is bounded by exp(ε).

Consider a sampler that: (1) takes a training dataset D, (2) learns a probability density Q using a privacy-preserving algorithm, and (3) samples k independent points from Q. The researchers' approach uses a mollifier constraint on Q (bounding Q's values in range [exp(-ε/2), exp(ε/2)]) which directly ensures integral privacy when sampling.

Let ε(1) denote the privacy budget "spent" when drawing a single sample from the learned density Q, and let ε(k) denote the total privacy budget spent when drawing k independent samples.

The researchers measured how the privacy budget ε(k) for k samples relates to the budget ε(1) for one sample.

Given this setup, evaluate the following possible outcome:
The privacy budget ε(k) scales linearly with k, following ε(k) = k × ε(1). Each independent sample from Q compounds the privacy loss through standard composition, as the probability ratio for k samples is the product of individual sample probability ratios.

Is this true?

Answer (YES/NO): YES